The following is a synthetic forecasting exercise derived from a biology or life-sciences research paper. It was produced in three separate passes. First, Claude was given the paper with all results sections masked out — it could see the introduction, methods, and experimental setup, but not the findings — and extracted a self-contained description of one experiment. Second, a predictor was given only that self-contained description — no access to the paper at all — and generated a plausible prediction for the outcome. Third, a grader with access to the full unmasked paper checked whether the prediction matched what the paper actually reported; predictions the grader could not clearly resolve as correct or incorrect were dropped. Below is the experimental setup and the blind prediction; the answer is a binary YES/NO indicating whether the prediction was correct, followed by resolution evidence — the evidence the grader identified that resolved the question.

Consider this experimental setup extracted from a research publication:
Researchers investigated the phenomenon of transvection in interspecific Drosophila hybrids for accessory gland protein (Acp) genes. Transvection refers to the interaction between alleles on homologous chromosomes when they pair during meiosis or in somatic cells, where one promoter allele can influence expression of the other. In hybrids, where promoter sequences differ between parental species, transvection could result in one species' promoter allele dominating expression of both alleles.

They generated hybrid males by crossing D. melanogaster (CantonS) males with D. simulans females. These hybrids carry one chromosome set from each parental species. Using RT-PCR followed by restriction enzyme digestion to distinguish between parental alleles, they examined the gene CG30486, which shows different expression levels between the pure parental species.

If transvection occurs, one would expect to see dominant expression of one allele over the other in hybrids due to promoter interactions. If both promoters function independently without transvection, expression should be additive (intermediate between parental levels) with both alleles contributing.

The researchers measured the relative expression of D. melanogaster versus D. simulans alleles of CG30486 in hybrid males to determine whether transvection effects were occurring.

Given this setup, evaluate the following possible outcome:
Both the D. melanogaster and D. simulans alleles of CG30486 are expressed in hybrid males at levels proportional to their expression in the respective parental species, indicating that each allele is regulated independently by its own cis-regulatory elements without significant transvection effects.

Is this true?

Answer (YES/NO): YES